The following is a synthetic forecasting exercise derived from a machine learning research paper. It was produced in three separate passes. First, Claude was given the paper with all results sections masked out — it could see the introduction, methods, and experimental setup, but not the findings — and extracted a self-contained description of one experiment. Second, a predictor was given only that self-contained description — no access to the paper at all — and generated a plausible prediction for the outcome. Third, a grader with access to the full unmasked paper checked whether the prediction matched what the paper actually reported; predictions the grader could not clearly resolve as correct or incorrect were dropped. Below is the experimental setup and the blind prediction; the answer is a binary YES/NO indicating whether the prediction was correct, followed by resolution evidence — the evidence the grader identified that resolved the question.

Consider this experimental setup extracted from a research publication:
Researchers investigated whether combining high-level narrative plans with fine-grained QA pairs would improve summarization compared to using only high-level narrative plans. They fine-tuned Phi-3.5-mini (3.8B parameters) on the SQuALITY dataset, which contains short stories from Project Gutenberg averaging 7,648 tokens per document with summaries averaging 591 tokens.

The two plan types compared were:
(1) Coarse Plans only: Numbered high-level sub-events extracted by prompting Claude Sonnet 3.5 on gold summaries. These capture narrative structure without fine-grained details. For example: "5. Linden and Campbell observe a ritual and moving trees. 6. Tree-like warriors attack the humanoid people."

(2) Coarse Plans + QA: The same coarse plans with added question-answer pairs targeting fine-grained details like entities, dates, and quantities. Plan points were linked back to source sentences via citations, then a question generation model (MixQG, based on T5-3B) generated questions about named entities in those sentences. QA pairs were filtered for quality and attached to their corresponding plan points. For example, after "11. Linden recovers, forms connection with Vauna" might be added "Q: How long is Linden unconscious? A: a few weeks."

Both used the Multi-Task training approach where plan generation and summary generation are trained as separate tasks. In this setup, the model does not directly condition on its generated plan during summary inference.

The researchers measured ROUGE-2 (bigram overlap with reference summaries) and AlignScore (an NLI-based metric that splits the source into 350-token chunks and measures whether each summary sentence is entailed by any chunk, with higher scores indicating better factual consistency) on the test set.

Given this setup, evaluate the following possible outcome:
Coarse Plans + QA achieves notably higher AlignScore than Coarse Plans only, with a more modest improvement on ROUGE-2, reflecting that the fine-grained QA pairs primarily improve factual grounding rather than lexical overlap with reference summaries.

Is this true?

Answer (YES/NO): NO